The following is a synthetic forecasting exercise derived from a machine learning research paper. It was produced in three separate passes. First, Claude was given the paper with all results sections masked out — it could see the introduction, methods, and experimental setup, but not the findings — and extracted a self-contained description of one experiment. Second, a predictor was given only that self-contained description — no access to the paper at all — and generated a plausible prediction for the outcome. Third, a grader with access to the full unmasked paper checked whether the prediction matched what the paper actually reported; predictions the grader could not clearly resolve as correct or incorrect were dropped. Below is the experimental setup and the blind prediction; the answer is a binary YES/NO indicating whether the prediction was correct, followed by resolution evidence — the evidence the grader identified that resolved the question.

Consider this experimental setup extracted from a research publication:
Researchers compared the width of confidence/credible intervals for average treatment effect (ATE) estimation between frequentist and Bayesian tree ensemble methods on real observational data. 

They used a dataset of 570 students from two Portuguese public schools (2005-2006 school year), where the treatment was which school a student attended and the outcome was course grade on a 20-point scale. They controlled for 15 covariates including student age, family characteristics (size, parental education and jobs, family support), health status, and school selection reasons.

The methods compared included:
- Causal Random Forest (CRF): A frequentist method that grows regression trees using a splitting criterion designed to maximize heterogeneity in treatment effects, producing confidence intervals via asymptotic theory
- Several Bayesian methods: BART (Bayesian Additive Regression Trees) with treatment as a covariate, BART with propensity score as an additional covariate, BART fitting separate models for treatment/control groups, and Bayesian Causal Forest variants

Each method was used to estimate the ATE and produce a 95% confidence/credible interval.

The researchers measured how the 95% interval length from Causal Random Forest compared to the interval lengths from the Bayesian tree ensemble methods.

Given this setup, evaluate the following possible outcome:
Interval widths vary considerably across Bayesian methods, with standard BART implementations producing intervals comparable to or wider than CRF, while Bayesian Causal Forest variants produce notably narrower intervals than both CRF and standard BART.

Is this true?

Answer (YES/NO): NO